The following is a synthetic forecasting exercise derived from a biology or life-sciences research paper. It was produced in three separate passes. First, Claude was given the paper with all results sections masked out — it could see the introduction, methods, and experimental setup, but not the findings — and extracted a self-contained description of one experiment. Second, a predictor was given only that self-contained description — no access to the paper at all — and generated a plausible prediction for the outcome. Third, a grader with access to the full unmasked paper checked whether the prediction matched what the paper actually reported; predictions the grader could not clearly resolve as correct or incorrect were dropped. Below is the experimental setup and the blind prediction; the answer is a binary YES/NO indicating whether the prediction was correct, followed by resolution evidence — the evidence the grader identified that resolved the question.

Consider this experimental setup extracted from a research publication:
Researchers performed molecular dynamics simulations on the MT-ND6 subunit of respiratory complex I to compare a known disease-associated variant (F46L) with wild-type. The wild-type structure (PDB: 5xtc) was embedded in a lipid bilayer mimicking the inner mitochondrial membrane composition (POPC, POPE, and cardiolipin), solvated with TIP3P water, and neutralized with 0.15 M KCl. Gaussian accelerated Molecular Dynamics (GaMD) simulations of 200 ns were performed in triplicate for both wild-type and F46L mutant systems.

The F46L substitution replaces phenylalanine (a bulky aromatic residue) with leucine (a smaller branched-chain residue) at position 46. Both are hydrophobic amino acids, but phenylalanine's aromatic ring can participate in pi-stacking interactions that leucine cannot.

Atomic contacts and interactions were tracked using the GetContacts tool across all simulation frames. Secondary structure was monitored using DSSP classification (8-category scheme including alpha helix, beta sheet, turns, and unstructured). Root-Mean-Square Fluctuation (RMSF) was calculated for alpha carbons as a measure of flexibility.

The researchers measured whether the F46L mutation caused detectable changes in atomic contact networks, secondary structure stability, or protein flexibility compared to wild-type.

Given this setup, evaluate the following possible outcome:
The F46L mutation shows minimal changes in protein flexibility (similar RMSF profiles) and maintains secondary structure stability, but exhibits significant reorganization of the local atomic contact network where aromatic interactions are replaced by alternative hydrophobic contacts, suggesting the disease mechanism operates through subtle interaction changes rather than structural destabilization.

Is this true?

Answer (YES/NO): NO